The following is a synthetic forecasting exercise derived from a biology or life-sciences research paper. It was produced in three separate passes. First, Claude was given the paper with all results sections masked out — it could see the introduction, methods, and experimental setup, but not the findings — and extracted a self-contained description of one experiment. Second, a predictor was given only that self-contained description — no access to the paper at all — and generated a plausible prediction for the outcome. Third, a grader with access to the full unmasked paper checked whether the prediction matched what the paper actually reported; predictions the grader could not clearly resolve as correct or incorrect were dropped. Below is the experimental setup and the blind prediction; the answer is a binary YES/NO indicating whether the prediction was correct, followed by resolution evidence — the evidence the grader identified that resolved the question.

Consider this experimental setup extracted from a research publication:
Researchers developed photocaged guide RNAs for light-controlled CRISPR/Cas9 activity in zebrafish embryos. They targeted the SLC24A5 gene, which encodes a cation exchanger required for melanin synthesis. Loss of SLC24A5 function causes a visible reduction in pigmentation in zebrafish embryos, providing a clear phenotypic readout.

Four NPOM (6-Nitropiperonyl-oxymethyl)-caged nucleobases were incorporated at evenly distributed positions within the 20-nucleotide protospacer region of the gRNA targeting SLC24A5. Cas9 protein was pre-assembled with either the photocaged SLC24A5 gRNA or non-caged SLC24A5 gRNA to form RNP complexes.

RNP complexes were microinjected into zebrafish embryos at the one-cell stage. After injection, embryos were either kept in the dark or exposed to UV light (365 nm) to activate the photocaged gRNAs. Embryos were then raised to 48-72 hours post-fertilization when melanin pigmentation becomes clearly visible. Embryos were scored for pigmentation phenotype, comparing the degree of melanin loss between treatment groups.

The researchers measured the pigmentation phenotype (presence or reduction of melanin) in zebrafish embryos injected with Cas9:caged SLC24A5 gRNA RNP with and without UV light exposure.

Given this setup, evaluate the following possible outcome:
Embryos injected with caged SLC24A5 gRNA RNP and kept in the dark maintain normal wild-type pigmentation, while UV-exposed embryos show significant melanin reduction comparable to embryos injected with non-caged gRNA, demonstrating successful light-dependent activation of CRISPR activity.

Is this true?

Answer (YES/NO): YES